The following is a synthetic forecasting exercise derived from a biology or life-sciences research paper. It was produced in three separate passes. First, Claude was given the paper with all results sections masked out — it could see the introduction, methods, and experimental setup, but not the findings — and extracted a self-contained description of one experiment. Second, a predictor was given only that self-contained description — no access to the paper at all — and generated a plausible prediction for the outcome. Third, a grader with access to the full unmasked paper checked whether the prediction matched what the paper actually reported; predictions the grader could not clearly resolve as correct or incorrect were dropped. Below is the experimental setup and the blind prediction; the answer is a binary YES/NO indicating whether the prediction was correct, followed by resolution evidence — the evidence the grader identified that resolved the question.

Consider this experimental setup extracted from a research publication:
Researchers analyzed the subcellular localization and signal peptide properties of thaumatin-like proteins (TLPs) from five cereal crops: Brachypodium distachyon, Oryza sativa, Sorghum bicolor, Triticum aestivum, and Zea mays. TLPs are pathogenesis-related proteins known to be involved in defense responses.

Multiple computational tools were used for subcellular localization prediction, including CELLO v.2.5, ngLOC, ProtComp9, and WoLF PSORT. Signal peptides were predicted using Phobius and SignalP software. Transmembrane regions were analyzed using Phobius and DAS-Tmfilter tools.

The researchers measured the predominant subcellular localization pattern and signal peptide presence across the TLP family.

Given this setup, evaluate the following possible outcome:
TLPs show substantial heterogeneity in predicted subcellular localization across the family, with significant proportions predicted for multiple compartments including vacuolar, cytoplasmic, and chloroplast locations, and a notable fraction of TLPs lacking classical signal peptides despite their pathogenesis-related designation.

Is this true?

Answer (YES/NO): NO